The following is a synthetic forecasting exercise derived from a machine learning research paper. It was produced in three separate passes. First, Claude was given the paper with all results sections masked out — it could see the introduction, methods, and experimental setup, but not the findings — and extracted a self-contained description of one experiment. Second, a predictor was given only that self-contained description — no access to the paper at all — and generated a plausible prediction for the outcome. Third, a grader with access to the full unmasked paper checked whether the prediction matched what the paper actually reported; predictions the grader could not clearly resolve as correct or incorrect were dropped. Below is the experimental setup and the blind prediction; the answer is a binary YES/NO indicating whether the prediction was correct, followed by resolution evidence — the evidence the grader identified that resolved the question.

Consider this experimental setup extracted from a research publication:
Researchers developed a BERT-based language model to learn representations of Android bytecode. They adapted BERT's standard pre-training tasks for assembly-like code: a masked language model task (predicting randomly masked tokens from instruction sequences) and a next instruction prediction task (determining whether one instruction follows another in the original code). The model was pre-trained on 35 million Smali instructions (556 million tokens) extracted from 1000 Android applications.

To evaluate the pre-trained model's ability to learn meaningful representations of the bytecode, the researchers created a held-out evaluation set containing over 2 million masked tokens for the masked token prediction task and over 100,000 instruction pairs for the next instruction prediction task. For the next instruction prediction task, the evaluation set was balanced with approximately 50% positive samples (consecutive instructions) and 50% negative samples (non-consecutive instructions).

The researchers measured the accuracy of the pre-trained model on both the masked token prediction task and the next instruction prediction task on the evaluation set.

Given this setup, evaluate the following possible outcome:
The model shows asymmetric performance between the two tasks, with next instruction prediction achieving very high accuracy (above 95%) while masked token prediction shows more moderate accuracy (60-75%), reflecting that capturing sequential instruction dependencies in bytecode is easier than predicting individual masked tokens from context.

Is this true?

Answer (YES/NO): NO